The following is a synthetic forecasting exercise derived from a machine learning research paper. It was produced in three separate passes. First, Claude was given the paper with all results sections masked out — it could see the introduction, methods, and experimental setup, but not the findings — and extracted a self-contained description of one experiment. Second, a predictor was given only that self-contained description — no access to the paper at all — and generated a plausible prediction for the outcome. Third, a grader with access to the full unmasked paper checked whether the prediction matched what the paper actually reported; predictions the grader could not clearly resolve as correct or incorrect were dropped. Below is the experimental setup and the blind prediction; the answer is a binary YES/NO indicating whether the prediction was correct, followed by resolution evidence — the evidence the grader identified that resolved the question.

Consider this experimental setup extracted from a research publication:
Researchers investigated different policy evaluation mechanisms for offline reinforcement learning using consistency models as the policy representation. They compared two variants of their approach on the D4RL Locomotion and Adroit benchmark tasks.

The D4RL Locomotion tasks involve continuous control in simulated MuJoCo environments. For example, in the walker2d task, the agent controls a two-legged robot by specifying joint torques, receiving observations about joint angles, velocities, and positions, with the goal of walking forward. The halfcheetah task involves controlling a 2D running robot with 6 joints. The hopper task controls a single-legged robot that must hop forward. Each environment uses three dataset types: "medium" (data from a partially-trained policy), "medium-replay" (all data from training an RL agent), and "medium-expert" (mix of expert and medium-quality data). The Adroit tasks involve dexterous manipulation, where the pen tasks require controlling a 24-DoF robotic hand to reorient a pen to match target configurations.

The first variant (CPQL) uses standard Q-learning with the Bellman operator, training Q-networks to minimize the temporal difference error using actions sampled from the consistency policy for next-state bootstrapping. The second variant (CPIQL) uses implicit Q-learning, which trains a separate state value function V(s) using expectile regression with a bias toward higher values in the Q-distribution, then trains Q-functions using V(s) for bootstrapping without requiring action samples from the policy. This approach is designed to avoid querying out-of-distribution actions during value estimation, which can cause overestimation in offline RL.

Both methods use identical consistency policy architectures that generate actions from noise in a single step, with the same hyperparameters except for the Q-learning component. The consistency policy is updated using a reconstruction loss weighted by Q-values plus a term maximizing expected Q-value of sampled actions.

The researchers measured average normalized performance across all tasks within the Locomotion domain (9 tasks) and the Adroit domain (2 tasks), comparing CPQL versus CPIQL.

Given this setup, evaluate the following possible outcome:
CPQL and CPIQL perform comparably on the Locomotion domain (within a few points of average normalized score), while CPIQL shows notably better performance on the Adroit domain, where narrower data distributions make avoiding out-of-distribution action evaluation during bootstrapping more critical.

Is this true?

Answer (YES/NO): NO